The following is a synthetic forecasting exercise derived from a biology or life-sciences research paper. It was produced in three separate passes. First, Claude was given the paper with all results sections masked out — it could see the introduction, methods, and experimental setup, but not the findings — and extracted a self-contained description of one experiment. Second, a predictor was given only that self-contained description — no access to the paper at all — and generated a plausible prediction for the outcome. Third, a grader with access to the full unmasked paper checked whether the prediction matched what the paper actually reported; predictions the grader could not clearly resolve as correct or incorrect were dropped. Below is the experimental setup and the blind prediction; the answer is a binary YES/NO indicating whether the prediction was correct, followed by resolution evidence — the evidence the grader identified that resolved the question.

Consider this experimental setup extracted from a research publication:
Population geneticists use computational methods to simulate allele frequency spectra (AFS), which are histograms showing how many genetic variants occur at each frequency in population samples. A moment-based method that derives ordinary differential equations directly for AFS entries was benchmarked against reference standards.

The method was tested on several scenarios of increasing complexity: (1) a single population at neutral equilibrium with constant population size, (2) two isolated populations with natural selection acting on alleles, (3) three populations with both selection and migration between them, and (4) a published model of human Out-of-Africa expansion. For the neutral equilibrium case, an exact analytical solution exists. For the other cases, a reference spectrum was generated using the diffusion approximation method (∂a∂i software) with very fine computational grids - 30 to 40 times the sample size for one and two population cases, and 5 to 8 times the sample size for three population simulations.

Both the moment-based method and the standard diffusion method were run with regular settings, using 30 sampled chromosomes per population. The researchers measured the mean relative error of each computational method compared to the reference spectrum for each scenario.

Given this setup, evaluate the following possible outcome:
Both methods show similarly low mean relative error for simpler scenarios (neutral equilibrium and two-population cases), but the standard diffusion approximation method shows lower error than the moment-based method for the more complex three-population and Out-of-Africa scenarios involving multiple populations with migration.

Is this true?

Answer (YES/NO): NO